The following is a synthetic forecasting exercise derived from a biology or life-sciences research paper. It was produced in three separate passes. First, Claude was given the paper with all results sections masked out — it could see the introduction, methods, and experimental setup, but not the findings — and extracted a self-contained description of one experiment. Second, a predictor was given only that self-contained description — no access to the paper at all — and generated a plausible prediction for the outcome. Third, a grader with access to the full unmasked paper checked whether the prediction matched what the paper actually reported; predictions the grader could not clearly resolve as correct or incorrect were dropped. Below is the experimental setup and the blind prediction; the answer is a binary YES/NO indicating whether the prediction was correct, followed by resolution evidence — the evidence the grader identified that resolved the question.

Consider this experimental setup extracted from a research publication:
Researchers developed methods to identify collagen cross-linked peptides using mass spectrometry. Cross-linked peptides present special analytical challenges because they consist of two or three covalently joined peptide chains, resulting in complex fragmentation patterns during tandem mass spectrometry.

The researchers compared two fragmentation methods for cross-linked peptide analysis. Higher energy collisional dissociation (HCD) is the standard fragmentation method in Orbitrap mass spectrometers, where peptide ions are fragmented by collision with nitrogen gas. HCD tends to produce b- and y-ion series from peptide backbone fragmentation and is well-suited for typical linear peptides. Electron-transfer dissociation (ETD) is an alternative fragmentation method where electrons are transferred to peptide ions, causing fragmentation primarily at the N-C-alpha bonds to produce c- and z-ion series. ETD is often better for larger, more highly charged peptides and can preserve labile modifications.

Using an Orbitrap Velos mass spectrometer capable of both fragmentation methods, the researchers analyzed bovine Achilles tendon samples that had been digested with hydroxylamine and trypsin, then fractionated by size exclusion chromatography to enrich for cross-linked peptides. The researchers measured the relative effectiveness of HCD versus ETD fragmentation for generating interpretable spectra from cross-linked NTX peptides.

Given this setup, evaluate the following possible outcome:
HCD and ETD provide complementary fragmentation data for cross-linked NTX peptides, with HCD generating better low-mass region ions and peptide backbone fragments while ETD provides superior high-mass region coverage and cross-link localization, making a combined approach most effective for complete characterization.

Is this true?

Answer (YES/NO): NO